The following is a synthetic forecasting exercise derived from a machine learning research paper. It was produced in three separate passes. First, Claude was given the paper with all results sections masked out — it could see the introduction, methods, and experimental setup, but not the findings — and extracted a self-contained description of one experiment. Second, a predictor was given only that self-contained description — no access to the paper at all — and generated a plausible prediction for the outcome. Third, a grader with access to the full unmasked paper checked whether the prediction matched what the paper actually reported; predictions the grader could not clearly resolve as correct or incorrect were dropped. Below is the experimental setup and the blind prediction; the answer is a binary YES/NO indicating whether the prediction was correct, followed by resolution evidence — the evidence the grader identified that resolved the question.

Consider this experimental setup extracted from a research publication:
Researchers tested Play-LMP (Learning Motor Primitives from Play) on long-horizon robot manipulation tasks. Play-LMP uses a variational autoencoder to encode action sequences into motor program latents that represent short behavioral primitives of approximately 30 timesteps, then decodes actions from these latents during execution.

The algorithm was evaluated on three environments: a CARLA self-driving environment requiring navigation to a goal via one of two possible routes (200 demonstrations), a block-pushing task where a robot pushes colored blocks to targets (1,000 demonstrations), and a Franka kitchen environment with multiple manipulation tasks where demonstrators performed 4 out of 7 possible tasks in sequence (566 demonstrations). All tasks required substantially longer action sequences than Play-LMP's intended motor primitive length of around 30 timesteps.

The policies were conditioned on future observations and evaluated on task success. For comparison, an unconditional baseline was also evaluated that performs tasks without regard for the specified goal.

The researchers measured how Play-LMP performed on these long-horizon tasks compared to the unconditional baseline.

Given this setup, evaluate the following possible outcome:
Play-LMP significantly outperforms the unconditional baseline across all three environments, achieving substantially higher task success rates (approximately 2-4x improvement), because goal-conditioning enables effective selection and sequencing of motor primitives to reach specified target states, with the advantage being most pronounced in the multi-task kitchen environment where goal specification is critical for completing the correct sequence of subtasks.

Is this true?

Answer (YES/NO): NO